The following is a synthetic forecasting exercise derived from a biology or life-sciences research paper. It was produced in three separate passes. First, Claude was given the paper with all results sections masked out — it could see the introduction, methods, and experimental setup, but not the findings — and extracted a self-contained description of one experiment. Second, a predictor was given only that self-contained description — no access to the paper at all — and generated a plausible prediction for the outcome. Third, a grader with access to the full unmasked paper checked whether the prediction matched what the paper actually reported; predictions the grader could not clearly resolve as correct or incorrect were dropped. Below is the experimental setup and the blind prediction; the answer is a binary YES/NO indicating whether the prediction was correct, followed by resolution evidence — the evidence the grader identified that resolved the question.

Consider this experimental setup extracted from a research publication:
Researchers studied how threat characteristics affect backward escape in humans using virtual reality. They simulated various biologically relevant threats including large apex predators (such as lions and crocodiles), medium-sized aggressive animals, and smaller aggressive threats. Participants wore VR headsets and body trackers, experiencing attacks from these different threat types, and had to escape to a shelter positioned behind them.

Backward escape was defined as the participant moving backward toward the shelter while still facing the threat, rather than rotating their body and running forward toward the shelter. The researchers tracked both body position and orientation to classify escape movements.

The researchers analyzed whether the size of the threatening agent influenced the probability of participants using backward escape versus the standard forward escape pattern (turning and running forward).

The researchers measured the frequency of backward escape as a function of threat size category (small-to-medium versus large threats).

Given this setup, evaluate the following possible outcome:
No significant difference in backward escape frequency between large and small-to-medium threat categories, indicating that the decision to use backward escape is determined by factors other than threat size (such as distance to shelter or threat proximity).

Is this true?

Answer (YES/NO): NO